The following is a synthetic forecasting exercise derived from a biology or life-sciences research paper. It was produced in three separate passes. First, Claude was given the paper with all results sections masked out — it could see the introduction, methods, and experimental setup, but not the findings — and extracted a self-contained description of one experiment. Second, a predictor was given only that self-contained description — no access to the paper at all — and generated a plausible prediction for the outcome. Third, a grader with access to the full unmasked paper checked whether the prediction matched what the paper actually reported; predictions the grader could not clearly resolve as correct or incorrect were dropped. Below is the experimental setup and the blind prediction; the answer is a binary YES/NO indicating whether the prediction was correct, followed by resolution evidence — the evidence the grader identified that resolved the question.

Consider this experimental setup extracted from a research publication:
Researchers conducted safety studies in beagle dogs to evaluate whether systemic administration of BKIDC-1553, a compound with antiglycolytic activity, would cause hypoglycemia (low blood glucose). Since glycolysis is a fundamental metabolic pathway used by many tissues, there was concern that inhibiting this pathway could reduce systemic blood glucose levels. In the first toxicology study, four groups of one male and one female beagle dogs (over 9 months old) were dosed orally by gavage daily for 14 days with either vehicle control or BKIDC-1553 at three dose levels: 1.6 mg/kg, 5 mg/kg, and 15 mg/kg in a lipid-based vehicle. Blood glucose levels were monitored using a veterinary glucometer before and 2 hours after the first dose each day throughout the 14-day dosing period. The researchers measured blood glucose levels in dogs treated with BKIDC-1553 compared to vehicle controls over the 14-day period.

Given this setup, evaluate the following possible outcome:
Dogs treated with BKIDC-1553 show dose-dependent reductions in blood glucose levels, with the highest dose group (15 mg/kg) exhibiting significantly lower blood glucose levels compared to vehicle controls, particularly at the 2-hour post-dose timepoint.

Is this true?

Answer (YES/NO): NO